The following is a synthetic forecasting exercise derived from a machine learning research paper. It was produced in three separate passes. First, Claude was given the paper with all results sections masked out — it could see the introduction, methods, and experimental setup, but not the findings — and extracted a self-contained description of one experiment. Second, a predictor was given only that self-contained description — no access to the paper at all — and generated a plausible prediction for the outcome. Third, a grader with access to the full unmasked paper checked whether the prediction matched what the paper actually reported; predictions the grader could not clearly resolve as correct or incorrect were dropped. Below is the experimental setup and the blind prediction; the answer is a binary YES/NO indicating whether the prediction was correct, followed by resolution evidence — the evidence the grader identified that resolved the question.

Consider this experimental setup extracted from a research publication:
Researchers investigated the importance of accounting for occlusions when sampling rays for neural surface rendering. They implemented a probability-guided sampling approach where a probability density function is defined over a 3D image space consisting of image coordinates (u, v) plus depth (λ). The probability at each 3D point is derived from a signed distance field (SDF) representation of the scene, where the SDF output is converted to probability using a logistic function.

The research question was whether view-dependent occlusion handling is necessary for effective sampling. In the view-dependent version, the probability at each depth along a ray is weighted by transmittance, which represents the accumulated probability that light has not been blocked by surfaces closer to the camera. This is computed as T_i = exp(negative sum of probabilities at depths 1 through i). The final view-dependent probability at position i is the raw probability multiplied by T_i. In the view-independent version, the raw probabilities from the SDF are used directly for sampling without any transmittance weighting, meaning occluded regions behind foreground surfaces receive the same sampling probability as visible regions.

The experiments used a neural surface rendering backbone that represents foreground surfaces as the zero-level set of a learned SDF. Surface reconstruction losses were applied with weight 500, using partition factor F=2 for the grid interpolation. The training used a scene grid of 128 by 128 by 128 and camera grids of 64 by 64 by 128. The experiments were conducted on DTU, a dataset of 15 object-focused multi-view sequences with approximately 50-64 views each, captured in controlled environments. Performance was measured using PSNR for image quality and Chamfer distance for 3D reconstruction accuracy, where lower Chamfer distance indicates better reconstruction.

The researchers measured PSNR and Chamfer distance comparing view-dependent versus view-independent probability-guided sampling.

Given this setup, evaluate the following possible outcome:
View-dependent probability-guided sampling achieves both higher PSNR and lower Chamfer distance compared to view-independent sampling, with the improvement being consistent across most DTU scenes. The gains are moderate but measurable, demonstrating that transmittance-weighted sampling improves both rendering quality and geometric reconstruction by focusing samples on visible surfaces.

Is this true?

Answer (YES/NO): NO